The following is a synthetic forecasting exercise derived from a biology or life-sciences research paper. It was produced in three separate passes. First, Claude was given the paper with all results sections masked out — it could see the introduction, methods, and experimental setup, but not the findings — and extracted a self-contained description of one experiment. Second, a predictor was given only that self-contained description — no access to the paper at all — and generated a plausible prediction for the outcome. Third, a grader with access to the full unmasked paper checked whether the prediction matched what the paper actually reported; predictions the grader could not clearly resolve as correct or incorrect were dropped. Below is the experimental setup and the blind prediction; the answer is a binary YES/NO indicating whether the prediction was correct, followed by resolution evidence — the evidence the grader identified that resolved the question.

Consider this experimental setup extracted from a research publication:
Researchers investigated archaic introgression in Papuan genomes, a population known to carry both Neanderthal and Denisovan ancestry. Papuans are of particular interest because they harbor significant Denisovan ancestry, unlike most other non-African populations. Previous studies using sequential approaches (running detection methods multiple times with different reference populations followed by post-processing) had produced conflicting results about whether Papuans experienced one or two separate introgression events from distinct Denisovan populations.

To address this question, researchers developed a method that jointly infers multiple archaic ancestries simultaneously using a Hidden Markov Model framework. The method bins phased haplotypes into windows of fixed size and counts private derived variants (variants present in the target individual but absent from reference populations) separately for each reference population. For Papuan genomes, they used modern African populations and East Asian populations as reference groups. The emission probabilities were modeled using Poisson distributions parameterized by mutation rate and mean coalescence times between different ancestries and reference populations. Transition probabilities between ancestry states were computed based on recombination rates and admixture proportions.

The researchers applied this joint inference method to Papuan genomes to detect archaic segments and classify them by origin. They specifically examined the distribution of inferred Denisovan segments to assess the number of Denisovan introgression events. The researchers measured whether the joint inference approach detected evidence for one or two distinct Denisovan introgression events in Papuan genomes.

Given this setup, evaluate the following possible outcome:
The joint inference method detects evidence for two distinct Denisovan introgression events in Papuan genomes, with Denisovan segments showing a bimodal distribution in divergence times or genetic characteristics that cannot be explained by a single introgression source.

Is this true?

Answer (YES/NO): NO